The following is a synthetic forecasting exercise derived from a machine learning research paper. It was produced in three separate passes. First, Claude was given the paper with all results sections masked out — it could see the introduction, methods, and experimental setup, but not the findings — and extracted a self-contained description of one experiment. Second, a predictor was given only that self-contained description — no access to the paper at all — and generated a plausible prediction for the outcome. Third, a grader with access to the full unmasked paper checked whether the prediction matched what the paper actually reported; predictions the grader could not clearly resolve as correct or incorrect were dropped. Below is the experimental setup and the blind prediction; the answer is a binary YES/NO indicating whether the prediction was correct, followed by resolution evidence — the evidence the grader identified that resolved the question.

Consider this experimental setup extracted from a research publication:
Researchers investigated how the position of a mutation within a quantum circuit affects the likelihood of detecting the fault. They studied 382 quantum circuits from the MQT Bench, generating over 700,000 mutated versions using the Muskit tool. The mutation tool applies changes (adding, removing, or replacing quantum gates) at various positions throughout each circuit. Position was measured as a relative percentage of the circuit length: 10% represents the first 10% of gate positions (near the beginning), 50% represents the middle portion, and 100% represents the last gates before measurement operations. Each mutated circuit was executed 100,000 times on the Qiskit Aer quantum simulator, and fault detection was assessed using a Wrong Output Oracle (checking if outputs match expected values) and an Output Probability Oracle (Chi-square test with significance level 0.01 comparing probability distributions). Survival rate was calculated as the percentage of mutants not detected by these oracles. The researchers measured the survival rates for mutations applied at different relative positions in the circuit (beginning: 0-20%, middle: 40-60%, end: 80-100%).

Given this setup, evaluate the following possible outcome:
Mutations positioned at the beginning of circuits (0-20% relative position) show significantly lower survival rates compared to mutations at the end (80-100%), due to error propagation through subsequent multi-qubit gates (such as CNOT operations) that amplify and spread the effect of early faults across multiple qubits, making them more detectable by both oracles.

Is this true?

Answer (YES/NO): NO